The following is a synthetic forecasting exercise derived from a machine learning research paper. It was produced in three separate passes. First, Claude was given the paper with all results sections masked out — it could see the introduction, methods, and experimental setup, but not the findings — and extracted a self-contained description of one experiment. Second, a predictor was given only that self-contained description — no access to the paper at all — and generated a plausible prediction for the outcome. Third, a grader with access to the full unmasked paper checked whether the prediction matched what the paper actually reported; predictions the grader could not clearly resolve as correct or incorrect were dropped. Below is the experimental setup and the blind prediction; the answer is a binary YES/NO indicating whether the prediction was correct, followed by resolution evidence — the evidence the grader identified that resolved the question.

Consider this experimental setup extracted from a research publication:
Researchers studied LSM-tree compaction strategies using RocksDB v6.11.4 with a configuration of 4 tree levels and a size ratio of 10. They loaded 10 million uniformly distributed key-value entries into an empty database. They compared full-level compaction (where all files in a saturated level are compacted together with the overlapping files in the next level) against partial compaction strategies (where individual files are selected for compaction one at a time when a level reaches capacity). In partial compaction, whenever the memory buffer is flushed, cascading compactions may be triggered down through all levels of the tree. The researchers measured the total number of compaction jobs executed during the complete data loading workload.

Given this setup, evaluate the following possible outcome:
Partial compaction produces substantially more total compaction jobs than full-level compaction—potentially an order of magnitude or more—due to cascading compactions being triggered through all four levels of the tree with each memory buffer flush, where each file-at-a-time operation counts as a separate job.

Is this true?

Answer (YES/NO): NO